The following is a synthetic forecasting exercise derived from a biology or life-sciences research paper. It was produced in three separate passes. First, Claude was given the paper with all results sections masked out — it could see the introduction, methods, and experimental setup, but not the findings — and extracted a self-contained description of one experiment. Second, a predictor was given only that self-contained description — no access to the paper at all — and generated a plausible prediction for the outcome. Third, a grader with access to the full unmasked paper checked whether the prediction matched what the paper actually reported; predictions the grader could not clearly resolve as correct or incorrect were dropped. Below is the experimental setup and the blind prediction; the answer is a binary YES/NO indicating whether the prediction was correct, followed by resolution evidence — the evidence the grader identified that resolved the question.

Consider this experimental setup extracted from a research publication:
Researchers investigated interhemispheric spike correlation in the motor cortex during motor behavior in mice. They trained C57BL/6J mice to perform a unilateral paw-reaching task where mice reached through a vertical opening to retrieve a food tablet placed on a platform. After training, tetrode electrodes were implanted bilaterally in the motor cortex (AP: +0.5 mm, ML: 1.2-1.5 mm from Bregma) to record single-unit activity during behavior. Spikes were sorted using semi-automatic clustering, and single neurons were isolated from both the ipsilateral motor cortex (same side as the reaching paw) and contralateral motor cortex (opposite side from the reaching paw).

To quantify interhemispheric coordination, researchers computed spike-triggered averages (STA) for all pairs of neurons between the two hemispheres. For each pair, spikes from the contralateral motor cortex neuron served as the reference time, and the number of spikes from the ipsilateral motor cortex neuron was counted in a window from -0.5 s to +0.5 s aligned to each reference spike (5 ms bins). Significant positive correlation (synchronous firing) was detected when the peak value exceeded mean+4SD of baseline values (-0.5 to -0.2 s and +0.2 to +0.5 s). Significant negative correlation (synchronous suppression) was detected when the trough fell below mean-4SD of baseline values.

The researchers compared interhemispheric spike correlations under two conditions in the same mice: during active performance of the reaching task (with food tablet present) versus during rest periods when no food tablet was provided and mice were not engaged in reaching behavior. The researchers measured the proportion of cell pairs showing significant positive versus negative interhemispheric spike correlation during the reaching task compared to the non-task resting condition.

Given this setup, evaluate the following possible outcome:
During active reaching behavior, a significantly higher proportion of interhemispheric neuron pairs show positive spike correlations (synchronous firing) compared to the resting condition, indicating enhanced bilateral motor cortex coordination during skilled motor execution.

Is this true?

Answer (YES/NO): NO